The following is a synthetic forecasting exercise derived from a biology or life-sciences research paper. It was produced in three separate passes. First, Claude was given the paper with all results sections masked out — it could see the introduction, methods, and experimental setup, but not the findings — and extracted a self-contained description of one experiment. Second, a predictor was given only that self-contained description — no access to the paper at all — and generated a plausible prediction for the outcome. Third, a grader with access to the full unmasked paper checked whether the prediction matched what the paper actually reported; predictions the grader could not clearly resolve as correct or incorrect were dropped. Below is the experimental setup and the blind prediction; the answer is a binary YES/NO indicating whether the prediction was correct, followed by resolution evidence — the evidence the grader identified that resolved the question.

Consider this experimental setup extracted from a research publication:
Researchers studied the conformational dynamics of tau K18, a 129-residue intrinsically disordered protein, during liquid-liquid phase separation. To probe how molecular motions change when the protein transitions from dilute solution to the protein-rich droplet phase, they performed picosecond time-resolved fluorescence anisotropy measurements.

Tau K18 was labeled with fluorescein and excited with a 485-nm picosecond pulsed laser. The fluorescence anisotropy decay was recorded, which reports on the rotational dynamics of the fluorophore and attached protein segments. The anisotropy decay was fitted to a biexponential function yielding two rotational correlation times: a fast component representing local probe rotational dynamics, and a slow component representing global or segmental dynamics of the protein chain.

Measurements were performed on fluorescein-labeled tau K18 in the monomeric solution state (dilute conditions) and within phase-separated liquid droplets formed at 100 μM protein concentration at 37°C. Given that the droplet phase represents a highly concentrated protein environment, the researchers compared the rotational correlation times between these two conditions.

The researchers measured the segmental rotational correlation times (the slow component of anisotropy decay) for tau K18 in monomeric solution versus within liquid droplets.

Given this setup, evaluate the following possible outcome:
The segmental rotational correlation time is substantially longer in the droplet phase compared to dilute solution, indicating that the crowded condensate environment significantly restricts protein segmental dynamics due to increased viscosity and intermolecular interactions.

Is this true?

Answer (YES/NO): NO